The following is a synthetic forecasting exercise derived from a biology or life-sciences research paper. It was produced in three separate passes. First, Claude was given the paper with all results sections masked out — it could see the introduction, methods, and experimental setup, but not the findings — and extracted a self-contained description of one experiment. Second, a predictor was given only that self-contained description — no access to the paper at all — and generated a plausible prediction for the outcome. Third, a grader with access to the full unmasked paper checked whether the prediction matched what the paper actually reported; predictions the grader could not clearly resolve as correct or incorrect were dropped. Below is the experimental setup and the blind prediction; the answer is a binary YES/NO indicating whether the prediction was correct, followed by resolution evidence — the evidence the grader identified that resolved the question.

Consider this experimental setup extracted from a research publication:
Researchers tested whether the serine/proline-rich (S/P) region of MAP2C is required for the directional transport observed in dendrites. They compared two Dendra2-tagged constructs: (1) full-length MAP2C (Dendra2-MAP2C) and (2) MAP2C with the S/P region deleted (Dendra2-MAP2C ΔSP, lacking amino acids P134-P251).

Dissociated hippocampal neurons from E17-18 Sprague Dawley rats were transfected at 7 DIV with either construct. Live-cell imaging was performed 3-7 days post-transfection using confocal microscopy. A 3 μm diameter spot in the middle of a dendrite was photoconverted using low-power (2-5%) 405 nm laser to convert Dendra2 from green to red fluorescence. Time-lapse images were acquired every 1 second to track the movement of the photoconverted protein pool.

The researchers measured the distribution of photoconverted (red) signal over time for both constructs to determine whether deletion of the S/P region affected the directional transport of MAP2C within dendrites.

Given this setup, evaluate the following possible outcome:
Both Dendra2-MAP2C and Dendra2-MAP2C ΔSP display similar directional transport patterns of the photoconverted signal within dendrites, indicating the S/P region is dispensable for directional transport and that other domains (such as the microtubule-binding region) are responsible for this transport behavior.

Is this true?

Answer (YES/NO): NO